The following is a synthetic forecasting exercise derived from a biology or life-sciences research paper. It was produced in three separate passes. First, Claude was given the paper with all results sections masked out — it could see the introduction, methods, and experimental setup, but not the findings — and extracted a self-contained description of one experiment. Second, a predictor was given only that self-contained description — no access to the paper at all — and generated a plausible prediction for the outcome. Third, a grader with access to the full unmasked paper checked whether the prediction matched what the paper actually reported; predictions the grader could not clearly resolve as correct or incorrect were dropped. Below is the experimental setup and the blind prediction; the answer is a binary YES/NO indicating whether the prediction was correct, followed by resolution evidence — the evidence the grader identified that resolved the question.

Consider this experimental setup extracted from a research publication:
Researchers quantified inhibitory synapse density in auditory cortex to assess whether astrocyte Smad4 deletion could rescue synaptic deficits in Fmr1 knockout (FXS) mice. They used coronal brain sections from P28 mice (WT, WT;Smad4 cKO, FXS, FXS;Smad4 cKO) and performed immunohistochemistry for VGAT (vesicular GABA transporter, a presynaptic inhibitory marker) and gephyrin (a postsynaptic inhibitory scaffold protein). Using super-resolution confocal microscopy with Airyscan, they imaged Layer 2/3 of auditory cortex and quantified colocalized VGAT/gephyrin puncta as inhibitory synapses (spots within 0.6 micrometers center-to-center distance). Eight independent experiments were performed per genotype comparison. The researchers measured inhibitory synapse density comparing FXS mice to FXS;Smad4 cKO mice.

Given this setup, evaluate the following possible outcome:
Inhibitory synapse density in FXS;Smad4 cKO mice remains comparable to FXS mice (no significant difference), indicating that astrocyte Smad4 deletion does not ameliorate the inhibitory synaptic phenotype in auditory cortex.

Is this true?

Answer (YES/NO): NO